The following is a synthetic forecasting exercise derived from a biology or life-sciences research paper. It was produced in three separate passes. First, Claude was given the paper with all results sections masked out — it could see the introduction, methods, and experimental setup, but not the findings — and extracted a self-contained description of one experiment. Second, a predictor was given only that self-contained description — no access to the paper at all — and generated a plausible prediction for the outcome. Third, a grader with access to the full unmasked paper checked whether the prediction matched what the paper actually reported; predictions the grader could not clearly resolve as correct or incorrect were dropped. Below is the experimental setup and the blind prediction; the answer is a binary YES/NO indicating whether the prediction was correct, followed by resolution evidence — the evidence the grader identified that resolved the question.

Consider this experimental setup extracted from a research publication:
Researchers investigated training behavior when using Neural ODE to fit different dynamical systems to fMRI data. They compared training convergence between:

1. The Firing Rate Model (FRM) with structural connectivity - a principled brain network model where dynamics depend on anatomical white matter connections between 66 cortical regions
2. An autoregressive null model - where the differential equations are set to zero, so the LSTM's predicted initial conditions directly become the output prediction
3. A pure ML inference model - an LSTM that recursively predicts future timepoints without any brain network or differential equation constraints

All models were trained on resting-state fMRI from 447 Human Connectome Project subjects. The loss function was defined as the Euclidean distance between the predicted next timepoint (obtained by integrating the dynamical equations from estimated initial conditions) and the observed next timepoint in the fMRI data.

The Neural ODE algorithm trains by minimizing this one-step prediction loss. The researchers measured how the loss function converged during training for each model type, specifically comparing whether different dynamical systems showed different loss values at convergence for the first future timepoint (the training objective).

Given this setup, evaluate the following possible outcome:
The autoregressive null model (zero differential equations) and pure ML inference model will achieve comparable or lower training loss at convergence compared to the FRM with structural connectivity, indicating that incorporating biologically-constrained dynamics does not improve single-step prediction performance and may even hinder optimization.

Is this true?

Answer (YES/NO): YES